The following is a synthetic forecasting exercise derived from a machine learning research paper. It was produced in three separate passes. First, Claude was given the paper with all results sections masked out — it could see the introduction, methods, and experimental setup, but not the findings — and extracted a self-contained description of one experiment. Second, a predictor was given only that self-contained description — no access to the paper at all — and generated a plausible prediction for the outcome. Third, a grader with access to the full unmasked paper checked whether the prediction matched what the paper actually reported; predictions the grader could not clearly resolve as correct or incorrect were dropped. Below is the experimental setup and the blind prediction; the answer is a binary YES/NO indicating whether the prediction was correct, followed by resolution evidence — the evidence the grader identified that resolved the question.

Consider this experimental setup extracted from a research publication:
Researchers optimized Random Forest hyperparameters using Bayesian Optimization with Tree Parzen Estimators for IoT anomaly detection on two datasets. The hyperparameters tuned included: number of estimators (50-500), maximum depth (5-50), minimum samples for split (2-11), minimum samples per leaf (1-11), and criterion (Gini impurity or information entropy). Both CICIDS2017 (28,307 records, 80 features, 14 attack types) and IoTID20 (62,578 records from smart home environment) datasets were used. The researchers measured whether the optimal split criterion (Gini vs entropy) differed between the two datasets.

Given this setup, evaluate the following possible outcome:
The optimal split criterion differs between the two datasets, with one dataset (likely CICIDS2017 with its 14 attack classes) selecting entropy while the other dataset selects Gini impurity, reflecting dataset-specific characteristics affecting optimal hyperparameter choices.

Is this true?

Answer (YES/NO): NO